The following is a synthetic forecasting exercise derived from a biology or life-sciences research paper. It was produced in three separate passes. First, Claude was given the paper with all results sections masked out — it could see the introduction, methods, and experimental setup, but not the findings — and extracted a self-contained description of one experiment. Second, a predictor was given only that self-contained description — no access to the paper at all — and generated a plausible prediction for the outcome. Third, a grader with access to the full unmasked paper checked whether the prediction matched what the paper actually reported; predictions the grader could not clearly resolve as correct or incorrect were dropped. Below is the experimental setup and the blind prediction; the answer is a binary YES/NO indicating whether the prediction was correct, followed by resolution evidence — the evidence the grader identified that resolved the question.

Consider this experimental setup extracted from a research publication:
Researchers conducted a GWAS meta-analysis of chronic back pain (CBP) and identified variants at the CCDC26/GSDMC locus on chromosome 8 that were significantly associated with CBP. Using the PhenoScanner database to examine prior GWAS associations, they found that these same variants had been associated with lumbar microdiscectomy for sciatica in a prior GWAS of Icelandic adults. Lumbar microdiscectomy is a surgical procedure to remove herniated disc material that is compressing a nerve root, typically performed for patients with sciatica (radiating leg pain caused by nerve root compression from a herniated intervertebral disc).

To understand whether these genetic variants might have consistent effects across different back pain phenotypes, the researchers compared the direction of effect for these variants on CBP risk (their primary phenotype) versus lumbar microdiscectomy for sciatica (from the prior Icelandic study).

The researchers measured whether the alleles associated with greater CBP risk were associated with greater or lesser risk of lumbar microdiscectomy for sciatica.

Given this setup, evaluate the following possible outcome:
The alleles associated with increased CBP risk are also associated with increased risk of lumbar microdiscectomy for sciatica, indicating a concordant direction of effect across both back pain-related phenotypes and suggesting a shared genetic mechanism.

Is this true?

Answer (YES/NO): YES